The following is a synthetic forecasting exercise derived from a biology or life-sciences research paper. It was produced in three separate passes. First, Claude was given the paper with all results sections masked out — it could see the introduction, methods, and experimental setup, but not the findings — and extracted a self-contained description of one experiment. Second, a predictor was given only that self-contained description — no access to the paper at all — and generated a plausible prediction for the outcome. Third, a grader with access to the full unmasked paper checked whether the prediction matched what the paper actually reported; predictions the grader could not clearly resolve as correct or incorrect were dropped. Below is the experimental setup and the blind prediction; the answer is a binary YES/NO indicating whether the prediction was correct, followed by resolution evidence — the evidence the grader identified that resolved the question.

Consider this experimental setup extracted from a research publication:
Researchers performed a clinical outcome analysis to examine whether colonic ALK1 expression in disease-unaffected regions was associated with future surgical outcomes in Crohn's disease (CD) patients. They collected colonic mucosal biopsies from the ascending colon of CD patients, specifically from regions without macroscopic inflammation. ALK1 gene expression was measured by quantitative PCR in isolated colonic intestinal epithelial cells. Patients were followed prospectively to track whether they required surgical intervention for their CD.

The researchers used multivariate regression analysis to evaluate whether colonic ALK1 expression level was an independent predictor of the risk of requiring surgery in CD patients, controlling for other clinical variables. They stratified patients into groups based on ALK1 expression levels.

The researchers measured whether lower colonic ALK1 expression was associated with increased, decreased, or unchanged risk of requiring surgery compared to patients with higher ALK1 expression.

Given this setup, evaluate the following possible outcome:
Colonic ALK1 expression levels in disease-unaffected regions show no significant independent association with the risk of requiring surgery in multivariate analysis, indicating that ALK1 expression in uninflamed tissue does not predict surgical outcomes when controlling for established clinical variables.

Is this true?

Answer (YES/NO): NO